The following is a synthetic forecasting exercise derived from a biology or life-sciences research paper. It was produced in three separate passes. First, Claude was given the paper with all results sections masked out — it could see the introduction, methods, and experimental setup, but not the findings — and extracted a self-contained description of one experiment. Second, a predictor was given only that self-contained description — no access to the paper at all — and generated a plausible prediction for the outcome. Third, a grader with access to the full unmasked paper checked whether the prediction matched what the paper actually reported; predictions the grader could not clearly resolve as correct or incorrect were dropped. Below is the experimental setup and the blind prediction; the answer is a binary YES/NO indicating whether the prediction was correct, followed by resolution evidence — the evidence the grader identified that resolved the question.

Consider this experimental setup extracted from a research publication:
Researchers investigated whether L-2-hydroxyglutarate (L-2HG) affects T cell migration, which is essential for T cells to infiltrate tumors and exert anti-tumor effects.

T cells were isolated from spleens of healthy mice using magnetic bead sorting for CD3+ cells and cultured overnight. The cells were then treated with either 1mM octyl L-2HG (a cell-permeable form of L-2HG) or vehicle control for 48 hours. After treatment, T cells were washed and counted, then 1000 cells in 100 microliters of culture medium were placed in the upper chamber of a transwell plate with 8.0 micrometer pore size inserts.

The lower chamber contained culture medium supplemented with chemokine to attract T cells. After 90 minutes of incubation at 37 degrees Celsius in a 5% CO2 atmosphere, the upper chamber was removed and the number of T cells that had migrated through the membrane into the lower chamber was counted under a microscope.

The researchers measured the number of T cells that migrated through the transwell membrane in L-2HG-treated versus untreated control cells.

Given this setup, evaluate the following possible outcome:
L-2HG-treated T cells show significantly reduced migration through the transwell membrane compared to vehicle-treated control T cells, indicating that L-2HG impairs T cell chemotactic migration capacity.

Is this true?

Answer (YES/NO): YES